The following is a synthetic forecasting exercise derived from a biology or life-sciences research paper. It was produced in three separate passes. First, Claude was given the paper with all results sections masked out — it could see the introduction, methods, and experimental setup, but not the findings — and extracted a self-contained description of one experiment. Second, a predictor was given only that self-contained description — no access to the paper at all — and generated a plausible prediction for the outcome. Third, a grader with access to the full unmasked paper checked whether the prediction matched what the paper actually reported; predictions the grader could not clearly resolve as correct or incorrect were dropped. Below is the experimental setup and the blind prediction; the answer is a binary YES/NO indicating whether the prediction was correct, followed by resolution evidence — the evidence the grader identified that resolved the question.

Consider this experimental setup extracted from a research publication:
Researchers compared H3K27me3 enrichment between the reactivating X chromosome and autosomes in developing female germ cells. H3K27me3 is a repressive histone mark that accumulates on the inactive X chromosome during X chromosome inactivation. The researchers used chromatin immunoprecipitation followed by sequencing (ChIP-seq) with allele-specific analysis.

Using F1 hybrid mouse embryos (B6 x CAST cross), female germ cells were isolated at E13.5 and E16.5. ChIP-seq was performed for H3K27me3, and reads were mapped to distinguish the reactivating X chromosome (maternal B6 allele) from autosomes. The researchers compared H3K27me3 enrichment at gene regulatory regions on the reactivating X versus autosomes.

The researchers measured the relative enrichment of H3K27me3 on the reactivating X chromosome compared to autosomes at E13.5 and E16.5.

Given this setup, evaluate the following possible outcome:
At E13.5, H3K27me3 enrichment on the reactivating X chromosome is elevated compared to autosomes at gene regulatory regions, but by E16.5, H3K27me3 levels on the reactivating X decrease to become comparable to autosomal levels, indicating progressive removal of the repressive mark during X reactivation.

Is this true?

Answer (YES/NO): NO